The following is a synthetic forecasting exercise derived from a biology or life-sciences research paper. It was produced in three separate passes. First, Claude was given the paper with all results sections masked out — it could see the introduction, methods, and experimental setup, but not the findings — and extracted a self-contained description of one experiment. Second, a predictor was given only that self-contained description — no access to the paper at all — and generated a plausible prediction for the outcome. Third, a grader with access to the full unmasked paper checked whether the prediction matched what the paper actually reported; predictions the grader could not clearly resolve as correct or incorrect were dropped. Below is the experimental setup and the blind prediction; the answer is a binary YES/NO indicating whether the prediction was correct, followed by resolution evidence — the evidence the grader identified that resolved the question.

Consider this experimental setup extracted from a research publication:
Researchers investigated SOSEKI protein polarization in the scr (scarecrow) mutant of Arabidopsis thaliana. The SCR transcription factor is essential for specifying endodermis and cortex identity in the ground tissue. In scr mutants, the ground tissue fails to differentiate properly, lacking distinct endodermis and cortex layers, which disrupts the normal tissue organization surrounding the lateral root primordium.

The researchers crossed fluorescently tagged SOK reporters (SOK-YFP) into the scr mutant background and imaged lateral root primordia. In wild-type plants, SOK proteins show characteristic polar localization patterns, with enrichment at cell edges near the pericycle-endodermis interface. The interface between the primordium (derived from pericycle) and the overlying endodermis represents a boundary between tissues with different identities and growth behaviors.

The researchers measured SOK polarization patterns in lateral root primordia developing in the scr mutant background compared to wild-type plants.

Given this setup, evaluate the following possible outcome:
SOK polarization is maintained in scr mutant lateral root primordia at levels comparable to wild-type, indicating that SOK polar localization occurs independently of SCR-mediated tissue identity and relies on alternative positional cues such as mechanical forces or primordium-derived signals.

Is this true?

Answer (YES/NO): NO